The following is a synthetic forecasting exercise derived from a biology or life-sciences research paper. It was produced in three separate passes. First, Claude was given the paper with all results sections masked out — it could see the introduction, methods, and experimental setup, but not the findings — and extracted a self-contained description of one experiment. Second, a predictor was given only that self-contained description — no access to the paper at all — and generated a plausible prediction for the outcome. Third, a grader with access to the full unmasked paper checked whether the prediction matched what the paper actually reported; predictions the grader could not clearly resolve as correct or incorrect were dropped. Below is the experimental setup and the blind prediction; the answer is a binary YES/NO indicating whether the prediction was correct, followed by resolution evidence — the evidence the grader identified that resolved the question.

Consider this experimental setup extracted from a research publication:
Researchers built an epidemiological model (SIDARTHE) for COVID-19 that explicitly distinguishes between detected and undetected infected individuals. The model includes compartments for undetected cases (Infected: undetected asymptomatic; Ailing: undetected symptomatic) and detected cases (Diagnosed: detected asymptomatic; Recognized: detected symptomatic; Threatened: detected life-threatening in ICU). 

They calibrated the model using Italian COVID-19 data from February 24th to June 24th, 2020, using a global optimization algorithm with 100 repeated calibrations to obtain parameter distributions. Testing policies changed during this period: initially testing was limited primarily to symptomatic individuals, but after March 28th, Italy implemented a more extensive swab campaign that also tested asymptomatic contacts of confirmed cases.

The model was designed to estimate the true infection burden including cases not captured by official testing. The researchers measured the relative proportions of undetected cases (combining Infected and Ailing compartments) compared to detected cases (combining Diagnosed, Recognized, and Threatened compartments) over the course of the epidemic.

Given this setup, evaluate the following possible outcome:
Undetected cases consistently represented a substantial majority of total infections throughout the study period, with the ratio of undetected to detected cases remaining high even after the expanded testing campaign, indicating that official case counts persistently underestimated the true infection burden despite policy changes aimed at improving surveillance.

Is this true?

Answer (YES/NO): NO